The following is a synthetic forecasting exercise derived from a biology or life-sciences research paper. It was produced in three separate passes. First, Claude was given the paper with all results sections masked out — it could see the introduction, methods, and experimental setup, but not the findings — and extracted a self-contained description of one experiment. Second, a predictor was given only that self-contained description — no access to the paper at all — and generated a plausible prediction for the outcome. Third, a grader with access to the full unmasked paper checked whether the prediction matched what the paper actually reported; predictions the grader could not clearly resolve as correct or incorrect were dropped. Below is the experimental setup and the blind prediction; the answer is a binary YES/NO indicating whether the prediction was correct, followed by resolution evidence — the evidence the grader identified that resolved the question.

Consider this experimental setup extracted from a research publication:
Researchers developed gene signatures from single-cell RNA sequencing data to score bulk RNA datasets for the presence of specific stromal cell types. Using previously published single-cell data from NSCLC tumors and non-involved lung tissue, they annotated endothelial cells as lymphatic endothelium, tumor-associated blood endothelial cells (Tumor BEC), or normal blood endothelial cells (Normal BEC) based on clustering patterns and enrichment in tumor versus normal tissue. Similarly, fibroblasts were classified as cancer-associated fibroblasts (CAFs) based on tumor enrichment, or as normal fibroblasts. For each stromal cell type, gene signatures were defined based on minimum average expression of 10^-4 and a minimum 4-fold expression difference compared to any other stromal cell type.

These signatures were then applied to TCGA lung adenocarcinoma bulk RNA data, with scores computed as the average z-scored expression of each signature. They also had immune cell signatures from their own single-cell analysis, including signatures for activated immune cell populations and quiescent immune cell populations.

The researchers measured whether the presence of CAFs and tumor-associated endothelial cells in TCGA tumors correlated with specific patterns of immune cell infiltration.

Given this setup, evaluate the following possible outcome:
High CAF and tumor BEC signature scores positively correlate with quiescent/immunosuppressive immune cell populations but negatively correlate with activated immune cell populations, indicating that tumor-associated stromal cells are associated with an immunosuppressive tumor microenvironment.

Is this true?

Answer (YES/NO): NO